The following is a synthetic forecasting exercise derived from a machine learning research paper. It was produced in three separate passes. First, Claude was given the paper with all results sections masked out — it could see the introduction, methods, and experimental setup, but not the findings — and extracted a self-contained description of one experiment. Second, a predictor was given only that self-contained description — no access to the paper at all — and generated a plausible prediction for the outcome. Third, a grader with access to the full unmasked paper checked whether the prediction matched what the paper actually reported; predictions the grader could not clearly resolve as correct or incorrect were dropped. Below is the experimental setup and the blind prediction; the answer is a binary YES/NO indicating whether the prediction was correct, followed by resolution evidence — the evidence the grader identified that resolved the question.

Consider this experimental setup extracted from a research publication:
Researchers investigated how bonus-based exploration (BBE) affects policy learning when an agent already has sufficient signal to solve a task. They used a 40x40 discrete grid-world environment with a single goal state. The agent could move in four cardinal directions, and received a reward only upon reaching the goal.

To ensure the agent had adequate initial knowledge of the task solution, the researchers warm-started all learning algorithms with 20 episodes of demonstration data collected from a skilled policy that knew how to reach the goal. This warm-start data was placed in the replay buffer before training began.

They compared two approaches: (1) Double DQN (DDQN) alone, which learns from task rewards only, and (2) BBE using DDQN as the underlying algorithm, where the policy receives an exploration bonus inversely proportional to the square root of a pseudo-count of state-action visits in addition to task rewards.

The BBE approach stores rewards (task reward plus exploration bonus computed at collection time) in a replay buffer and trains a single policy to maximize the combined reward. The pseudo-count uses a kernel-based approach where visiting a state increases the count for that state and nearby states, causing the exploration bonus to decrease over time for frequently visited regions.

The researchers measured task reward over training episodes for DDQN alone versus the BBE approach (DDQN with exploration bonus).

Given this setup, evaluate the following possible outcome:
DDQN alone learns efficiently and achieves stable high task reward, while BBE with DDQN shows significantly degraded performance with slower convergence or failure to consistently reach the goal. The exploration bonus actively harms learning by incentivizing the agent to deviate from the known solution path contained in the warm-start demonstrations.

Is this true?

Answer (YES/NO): YES